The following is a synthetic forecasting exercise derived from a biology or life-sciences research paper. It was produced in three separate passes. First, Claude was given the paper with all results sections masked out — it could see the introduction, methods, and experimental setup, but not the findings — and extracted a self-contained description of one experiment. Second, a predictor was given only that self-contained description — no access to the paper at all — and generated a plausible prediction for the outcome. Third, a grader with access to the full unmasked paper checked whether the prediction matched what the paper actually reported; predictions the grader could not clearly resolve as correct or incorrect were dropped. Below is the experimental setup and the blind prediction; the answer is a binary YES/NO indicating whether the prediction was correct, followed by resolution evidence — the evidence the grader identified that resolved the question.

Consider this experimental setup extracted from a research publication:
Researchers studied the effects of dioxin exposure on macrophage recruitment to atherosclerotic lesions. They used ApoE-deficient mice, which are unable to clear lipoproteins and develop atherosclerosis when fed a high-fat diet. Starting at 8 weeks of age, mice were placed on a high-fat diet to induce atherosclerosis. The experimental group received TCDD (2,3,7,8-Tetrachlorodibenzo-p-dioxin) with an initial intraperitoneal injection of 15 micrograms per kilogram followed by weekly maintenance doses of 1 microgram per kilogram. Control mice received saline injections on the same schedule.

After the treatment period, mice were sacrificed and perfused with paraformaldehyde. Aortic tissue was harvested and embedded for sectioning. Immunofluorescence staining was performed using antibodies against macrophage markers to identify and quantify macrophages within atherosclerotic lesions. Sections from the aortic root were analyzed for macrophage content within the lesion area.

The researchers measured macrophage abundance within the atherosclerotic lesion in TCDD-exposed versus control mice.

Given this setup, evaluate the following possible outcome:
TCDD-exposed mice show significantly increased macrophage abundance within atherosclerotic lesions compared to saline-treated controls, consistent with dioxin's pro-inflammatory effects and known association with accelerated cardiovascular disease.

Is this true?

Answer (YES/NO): YES